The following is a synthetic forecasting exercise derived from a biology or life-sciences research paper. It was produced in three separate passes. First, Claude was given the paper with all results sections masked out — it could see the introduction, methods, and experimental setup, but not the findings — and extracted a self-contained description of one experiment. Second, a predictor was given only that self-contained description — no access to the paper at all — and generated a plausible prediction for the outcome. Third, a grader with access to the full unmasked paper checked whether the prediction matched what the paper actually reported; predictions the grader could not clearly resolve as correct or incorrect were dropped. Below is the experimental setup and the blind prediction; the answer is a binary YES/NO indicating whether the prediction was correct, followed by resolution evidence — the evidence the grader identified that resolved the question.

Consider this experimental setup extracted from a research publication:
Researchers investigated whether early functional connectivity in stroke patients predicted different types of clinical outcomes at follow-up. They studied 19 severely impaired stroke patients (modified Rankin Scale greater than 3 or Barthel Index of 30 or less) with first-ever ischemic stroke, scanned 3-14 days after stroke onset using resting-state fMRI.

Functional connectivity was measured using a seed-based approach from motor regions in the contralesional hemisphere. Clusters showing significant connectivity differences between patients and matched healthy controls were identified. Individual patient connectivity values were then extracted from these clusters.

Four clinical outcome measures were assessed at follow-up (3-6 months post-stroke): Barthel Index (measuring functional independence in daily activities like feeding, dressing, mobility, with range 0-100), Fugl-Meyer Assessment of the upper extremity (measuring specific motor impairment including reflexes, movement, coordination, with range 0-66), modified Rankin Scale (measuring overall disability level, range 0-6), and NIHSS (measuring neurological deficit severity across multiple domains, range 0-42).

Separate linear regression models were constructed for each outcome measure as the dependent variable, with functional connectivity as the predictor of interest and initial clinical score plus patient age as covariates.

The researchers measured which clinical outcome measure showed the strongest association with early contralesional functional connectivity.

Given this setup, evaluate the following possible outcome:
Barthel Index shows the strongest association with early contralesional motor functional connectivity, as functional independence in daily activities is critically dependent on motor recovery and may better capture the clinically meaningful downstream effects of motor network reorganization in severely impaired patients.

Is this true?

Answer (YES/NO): YES